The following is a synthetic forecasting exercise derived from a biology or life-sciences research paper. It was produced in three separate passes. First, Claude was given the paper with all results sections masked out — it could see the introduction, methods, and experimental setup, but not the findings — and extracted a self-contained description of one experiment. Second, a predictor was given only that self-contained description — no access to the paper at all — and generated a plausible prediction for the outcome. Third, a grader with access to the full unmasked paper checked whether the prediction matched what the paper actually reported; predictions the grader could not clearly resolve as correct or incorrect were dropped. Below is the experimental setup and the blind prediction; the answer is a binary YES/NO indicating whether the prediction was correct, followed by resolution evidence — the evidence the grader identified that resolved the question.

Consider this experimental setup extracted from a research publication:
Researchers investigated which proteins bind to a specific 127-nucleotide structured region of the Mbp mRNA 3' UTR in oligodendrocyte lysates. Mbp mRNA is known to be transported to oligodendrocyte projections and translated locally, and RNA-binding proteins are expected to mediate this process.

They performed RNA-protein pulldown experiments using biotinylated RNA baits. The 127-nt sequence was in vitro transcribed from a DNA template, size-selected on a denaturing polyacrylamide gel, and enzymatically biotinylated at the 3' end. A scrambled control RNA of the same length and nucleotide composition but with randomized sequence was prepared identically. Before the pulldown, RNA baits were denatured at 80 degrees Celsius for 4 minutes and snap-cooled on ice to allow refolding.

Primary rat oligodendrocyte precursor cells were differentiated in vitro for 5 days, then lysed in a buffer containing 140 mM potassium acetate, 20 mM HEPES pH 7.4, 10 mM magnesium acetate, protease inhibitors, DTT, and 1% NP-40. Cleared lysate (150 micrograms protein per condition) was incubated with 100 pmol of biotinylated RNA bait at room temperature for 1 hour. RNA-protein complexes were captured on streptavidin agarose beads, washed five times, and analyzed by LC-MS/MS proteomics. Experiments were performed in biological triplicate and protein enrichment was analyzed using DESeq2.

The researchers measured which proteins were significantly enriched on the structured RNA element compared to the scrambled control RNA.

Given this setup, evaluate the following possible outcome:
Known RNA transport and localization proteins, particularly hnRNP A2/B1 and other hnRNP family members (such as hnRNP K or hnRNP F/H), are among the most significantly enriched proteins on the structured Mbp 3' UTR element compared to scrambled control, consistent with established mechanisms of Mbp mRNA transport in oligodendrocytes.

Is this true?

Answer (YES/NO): NO